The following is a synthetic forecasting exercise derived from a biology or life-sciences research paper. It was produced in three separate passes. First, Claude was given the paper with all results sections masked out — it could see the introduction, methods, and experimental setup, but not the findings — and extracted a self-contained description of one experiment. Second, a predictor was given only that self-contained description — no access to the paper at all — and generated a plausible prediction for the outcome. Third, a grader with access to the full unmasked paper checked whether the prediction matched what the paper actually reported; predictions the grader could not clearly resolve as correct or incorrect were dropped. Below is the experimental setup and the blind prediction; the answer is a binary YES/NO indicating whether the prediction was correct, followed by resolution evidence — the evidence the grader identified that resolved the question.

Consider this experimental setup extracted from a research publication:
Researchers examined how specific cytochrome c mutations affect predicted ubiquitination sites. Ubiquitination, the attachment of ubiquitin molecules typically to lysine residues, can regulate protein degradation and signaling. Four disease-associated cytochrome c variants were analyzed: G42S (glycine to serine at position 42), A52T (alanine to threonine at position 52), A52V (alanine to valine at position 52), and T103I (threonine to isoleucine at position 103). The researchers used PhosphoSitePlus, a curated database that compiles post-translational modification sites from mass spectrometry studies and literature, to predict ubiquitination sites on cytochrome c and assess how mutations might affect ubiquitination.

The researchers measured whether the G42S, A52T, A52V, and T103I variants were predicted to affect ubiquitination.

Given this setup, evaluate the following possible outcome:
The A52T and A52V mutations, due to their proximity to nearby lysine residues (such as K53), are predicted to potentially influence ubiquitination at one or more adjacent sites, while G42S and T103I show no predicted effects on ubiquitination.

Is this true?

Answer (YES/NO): NO